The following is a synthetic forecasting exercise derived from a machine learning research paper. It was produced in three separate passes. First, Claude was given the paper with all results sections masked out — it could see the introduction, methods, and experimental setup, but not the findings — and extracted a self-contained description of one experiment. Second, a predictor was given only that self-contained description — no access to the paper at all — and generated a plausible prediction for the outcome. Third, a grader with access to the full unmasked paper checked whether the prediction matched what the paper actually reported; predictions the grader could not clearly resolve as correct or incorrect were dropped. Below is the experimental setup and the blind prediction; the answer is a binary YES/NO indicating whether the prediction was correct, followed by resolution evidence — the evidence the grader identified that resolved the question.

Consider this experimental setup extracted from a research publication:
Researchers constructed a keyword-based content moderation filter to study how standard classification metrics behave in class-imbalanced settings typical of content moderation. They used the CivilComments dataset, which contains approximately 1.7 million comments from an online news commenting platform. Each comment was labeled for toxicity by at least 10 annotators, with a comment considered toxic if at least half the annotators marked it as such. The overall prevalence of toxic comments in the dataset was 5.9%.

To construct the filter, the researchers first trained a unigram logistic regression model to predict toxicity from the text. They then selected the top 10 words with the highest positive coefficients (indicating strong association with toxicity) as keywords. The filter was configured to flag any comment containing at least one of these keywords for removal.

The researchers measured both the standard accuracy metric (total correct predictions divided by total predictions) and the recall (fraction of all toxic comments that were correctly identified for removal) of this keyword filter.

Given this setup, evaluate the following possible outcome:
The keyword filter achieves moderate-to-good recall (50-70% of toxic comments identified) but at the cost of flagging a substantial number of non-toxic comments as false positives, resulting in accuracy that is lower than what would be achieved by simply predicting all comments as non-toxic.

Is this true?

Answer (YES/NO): NO